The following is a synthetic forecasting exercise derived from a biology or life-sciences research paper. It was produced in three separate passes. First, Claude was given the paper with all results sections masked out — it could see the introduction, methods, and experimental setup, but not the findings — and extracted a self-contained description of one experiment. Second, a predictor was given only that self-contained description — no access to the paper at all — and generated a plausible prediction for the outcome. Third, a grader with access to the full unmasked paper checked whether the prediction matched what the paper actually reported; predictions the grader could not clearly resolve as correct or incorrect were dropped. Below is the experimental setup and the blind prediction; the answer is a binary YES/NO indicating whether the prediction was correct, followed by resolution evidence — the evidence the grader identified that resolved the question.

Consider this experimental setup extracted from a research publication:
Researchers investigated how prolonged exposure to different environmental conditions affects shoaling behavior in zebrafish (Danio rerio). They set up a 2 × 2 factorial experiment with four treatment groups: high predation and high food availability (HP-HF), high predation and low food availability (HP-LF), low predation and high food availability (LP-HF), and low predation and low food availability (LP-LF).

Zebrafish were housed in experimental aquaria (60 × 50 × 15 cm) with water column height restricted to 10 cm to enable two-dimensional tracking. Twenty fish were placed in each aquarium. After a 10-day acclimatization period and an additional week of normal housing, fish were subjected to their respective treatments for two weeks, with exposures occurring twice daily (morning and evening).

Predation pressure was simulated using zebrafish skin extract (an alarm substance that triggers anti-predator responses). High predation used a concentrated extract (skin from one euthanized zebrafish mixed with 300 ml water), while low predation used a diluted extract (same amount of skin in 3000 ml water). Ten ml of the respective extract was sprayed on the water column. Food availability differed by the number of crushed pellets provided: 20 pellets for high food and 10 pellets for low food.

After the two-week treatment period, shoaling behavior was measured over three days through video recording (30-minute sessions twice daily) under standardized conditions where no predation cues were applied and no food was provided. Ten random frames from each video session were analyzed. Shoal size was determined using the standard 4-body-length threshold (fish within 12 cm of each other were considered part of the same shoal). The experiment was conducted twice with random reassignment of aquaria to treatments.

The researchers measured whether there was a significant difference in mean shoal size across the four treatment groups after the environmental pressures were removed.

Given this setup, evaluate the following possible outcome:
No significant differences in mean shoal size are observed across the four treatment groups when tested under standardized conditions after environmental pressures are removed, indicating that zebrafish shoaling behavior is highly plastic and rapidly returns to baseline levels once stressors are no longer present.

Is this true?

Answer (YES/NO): NO